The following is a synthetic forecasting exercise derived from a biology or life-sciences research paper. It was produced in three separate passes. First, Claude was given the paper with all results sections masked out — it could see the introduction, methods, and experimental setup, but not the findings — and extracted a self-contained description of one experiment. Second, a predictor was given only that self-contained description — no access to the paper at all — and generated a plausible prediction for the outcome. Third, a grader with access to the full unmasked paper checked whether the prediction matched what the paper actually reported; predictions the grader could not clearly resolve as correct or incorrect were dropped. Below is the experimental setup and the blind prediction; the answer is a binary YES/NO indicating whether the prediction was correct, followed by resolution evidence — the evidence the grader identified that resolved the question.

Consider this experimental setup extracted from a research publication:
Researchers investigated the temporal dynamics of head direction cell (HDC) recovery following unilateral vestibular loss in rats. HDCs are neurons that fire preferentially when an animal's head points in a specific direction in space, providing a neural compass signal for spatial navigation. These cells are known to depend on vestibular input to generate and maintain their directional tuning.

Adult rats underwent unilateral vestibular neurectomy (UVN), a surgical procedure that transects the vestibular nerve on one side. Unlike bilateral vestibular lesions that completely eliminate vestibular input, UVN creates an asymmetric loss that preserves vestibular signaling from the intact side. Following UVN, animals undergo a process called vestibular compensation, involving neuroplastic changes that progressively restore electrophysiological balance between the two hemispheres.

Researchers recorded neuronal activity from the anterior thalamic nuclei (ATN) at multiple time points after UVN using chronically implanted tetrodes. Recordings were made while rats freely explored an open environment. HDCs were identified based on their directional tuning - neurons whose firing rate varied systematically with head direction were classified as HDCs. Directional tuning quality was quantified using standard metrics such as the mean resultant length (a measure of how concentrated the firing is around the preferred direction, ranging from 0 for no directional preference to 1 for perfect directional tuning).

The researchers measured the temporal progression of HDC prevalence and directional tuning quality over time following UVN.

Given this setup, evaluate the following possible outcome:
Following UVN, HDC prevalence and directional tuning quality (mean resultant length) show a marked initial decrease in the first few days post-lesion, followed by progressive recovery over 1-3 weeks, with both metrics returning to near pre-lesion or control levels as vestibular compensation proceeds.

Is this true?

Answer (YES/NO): YES